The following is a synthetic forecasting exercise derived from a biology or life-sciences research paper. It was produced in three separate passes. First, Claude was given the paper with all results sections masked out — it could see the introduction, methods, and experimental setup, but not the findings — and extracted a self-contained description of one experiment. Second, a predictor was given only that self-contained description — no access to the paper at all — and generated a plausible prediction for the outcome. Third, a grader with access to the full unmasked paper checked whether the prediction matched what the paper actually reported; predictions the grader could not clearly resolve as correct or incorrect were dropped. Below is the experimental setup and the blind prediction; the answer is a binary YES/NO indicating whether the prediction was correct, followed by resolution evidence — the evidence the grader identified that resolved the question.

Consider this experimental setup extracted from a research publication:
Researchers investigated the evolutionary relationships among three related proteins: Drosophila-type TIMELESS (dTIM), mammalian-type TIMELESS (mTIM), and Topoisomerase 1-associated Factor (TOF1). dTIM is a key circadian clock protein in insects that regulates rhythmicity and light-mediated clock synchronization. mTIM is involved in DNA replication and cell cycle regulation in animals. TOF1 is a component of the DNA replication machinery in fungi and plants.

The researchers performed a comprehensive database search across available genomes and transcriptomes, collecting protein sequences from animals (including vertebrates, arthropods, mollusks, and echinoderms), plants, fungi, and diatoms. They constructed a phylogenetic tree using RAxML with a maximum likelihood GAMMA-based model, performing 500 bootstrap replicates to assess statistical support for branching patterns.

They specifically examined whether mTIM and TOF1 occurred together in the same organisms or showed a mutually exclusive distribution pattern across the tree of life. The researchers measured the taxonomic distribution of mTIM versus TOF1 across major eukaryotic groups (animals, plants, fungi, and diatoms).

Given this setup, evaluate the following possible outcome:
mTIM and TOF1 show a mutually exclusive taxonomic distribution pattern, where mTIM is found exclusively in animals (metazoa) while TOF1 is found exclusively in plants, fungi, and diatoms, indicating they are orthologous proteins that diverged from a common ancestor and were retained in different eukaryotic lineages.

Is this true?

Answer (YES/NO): YES